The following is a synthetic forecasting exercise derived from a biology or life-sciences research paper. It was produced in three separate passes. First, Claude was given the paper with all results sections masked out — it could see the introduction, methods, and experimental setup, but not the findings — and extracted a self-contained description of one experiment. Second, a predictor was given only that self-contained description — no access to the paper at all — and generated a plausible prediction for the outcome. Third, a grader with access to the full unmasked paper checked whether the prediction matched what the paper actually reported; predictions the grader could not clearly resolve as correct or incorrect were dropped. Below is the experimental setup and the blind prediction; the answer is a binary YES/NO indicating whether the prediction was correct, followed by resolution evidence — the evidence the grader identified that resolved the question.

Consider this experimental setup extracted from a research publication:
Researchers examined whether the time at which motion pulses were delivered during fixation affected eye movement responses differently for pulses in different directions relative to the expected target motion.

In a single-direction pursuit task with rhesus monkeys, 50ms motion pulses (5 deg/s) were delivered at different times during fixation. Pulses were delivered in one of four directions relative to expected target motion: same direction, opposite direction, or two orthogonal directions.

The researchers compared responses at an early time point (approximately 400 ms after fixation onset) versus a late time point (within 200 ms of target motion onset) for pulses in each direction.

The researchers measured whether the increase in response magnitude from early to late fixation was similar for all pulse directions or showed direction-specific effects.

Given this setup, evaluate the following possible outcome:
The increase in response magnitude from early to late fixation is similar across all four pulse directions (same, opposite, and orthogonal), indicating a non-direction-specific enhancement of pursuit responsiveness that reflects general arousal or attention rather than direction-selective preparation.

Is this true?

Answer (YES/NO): NO